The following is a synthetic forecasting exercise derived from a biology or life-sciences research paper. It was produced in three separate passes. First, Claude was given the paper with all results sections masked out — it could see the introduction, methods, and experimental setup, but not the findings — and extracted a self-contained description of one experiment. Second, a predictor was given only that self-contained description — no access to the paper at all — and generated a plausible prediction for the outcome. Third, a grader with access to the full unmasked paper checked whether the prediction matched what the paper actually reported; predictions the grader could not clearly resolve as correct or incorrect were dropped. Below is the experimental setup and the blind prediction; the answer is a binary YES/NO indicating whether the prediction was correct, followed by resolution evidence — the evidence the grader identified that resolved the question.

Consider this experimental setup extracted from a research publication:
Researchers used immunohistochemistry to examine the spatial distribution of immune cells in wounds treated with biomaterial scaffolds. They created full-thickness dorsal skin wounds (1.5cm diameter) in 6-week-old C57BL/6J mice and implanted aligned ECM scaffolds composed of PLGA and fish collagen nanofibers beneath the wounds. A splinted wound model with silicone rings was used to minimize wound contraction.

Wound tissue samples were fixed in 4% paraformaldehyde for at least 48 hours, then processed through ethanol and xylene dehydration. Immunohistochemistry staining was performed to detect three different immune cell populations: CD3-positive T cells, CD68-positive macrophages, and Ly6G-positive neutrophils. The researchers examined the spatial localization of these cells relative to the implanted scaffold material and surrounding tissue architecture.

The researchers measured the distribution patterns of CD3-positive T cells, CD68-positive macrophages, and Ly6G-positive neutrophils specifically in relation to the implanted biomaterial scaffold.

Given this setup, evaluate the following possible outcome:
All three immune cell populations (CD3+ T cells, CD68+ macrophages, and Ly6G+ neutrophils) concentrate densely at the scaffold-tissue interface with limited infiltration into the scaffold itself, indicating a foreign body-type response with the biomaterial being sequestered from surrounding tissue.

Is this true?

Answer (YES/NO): NO